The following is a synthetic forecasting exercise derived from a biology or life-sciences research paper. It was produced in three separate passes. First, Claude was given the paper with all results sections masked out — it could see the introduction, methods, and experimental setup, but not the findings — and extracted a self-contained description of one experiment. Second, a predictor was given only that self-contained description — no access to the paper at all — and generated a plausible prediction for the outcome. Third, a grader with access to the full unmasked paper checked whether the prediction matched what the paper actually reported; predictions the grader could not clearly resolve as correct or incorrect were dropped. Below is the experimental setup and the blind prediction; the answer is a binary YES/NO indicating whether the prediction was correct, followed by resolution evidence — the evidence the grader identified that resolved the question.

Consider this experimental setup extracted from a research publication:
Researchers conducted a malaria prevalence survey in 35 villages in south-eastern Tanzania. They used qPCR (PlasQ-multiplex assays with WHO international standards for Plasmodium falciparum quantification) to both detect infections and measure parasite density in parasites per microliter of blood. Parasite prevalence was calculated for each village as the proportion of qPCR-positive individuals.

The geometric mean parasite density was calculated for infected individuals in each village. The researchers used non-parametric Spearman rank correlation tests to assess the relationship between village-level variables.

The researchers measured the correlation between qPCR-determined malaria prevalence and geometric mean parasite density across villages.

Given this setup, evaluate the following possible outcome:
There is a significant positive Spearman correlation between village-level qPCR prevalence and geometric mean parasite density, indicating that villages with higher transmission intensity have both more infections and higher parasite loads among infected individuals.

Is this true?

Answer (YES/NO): YES